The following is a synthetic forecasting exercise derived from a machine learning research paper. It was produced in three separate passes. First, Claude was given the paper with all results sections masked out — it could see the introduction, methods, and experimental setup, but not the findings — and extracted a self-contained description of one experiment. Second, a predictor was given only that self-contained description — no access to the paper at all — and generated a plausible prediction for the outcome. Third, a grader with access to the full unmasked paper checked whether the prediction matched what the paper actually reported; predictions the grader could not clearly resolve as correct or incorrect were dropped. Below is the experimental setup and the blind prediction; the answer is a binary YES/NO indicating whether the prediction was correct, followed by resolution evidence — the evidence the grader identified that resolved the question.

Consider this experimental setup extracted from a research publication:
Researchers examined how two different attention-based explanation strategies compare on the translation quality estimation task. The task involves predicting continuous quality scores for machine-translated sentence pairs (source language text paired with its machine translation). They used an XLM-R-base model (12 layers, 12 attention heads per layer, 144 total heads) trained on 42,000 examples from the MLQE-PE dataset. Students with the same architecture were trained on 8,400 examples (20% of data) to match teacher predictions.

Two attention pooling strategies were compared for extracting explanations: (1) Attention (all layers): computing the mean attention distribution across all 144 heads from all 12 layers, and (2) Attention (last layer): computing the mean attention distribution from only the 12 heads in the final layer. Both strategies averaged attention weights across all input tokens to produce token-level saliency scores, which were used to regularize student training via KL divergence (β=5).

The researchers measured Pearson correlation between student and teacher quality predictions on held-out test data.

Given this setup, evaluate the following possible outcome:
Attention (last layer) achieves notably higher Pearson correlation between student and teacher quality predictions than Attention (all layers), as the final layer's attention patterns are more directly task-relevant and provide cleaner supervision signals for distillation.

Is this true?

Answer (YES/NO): NO